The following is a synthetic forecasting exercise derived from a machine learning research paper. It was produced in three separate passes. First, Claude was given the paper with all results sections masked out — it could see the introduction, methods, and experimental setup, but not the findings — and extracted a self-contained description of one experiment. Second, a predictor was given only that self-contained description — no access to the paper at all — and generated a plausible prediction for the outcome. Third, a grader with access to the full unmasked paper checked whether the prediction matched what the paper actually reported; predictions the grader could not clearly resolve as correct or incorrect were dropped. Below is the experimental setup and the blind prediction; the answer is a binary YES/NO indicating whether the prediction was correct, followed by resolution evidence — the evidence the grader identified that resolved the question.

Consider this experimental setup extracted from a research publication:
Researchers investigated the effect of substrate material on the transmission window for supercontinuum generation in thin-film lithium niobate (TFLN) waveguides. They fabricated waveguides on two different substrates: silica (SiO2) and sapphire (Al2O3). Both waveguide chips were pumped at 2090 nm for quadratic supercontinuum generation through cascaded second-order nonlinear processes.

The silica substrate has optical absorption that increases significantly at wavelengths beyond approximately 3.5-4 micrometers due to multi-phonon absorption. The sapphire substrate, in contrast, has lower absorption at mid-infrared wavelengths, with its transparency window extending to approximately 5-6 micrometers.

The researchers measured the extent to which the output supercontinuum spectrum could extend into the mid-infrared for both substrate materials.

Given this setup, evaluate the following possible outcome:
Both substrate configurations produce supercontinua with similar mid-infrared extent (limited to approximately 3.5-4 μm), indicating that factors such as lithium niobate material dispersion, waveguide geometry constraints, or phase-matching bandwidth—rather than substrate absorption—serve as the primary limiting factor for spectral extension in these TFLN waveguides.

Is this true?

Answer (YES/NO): NO